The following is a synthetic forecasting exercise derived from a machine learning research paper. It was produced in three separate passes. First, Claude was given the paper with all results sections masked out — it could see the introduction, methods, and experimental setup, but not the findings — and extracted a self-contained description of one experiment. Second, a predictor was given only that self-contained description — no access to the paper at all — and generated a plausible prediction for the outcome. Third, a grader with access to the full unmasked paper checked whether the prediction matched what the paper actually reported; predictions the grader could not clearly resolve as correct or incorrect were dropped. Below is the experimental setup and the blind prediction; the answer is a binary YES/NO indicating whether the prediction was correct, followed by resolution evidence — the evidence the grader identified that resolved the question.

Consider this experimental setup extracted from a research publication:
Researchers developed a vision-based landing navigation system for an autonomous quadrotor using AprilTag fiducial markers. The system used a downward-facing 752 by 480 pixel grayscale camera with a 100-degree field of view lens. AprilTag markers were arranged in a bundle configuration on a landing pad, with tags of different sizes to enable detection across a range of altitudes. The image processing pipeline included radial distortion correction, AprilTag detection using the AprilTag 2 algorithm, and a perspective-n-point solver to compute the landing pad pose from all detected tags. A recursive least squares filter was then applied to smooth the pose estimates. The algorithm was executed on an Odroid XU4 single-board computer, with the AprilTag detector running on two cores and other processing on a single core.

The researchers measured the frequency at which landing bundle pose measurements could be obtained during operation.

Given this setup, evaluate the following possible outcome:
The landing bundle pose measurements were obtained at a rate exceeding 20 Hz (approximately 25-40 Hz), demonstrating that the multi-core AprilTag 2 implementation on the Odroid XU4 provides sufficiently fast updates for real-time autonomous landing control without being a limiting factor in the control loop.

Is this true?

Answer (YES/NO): NO